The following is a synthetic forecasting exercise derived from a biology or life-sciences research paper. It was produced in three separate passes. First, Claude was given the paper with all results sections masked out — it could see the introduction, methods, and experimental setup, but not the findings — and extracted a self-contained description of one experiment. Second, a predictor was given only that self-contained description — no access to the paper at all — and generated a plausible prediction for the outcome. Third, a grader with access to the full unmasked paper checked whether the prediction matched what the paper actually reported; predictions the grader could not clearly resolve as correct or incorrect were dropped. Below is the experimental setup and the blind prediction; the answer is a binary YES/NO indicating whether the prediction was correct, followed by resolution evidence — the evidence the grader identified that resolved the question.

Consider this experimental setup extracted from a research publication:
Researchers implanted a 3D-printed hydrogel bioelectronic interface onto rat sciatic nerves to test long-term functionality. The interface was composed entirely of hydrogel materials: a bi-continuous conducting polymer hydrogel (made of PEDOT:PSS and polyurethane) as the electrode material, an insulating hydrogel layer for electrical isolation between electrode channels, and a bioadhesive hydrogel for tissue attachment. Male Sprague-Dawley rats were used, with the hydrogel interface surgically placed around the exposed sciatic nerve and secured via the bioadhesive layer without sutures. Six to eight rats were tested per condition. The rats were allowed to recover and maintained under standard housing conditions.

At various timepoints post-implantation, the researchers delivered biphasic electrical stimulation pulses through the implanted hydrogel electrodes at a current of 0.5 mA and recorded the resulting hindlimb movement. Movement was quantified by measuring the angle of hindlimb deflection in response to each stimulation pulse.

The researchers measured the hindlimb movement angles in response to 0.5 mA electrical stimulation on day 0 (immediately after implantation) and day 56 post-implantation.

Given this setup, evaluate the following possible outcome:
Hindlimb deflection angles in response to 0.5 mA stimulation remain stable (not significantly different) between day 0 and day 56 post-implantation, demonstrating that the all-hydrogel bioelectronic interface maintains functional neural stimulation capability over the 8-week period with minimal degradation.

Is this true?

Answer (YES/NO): NO